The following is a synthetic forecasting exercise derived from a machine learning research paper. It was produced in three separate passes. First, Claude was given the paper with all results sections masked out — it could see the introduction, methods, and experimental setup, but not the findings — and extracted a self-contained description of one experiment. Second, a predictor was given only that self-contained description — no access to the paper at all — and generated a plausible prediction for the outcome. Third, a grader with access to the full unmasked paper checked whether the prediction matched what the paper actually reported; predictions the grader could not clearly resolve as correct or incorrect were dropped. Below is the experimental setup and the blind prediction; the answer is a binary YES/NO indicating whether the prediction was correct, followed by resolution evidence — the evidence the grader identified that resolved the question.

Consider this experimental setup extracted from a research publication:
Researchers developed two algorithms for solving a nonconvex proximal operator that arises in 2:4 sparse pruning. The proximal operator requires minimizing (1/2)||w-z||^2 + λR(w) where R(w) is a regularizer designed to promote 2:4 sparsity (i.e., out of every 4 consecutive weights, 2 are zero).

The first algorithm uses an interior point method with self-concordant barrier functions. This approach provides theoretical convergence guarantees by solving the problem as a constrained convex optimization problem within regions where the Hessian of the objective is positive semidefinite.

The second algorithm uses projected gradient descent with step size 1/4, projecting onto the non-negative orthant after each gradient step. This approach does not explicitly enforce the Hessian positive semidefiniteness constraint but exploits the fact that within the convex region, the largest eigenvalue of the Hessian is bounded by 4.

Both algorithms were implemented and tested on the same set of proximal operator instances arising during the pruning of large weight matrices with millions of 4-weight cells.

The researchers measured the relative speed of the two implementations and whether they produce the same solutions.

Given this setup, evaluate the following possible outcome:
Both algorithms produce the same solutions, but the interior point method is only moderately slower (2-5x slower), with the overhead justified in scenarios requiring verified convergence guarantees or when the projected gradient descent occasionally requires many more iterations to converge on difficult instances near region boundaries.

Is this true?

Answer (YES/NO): NO